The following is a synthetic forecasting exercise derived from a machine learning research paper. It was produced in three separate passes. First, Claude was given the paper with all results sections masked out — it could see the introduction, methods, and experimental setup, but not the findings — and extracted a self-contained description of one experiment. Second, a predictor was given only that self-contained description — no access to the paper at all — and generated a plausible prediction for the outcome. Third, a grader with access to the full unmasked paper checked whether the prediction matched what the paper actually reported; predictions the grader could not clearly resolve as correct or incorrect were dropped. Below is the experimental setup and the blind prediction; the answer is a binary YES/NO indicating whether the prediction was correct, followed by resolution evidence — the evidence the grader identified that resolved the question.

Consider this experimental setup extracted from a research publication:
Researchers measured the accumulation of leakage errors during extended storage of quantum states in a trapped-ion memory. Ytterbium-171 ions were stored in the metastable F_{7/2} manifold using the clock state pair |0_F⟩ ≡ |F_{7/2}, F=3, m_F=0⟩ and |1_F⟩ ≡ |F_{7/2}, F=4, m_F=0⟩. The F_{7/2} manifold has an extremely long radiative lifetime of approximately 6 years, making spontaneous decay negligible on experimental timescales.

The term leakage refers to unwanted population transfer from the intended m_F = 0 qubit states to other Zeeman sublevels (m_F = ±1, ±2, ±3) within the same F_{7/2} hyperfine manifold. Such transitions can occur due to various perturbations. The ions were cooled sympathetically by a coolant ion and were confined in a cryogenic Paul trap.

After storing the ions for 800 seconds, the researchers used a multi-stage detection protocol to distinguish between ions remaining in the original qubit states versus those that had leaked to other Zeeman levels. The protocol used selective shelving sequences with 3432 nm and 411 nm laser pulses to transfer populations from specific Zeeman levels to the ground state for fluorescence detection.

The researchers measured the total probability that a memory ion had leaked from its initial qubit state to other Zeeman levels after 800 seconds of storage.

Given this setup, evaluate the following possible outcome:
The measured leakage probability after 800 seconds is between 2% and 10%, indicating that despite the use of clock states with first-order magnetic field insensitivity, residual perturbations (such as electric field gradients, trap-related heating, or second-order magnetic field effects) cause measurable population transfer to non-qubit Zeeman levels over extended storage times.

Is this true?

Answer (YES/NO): NO